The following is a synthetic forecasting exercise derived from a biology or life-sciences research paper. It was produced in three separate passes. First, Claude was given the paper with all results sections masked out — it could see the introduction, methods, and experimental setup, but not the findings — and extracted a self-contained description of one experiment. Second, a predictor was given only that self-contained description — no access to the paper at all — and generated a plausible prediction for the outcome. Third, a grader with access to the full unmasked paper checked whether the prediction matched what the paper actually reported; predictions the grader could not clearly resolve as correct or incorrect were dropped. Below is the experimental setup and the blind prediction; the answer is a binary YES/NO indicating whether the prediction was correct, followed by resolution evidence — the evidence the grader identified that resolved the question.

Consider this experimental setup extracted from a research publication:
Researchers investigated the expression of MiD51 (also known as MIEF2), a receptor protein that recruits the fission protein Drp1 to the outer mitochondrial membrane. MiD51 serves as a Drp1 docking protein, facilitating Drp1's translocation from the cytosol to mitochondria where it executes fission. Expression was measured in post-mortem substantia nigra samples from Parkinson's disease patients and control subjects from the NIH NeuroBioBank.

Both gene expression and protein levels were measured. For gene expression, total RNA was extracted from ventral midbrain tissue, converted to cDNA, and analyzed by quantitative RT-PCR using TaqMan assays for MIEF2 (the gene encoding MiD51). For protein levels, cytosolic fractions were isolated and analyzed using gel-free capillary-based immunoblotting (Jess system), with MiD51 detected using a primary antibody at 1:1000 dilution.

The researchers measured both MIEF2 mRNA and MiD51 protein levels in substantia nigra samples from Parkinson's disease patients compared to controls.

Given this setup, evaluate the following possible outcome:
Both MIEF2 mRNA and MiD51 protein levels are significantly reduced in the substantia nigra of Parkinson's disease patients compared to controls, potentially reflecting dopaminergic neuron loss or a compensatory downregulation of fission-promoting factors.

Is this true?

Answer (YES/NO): NO